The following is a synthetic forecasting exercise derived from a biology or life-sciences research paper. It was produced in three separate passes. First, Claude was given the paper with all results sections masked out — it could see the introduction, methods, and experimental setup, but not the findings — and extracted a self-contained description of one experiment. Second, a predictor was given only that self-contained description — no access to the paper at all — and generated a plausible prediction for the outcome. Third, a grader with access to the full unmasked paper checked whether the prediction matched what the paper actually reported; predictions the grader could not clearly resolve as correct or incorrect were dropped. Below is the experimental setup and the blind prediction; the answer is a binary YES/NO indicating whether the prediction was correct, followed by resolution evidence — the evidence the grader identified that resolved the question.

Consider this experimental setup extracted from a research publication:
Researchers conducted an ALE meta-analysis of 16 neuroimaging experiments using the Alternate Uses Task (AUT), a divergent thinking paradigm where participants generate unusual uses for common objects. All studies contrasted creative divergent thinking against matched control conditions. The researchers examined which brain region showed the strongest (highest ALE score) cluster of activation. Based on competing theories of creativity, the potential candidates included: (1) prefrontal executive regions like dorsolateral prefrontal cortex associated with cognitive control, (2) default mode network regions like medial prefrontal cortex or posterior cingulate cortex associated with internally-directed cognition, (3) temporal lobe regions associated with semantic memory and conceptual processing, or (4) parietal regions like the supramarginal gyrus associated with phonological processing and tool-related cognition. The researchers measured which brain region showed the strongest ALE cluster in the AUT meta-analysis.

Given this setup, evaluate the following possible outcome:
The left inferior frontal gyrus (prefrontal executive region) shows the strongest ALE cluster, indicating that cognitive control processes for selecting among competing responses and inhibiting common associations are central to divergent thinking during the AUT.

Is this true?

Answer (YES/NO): NO